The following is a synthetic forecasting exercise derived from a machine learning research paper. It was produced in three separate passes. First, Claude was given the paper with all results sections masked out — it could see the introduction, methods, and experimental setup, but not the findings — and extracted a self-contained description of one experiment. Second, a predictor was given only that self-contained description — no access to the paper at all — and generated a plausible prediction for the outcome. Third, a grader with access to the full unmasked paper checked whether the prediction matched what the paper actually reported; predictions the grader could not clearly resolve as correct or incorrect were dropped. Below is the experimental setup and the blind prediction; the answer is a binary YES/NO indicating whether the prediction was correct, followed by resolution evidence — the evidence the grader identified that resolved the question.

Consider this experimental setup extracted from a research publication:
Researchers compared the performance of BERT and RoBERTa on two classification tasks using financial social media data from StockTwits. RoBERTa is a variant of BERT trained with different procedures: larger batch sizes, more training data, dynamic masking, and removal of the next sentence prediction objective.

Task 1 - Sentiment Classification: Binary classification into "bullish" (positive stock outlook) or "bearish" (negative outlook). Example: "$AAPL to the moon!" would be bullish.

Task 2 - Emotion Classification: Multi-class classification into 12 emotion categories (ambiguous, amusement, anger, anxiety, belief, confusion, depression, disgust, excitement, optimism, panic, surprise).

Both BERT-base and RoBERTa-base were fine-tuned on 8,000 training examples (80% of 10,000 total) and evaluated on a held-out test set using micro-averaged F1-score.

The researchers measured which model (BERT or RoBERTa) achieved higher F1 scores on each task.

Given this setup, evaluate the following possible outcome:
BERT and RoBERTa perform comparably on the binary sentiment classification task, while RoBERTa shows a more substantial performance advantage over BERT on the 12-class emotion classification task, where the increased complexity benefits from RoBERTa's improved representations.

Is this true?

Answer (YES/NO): NO